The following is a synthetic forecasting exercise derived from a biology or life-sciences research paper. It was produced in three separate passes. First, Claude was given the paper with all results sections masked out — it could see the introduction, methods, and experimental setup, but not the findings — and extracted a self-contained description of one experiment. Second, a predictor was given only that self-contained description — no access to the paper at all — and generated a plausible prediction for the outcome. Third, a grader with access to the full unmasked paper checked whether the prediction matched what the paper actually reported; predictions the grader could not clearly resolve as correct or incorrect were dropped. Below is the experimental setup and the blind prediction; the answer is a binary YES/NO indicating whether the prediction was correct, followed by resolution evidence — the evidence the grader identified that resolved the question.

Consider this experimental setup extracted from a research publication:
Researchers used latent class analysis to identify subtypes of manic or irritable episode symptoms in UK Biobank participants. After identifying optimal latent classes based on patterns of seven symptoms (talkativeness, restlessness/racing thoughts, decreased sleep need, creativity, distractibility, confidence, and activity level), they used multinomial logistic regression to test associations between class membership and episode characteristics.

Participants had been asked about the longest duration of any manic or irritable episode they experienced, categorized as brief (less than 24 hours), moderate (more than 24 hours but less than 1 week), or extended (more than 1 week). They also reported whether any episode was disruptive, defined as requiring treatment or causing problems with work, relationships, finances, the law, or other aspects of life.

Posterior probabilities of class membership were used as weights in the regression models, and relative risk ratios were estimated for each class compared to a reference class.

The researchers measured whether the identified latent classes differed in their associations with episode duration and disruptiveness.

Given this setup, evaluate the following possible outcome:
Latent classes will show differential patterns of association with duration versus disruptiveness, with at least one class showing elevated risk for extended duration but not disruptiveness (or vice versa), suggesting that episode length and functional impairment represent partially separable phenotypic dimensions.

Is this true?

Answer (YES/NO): YES